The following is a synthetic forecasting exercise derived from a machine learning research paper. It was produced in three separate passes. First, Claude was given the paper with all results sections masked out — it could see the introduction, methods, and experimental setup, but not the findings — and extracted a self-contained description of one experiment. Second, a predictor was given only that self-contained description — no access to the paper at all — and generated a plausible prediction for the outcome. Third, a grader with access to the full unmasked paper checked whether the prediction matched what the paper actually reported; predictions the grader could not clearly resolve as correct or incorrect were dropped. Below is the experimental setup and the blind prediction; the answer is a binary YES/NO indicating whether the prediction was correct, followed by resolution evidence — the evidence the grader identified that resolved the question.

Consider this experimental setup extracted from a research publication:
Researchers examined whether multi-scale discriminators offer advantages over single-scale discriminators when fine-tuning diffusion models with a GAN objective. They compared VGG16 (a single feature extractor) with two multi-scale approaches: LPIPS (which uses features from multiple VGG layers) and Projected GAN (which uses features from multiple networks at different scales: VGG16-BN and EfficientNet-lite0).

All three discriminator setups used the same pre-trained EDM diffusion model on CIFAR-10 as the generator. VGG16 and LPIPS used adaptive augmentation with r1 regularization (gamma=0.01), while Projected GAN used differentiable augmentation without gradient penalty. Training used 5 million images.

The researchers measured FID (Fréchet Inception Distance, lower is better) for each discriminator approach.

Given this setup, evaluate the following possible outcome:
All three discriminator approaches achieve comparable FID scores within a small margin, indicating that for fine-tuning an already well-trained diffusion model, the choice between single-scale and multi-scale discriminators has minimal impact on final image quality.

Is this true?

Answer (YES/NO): NO